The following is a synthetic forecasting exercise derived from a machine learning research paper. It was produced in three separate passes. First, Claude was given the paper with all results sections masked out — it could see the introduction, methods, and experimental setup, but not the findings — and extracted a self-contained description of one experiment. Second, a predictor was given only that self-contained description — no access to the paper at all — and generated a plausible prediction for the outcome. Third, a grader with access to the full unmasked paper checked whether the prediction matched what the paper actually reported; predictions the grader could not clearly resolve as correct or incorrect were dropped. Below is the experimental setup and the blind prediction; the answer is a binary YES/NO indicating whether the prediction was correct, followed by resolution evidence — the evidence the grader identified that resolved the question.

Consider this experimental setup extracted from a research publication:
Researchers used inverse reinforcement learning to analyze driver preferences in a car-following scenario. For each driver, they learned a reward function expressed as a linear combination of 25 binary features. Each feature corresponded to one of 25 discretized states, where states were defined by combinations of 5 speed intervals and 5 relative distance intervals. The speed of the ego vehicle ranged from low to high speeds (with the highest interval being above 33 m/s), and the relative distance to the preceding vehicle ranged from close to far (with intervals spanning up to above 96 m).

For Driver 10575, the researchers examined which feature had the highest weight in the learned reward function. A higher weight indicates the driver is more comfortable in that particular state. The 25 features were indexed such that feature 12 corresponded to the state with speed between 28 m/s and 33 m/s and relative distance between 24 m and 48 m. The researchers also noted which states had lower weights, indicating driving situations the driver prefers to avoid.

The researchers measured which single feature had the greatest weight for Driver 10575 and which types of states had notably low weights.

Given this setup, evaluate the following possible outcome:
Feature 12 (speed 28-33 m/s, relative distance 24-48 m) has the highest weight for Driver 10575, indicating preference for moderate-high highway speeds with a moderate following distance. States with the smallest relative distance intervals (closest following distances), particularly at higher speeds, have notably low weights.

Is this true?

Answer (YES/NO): NO